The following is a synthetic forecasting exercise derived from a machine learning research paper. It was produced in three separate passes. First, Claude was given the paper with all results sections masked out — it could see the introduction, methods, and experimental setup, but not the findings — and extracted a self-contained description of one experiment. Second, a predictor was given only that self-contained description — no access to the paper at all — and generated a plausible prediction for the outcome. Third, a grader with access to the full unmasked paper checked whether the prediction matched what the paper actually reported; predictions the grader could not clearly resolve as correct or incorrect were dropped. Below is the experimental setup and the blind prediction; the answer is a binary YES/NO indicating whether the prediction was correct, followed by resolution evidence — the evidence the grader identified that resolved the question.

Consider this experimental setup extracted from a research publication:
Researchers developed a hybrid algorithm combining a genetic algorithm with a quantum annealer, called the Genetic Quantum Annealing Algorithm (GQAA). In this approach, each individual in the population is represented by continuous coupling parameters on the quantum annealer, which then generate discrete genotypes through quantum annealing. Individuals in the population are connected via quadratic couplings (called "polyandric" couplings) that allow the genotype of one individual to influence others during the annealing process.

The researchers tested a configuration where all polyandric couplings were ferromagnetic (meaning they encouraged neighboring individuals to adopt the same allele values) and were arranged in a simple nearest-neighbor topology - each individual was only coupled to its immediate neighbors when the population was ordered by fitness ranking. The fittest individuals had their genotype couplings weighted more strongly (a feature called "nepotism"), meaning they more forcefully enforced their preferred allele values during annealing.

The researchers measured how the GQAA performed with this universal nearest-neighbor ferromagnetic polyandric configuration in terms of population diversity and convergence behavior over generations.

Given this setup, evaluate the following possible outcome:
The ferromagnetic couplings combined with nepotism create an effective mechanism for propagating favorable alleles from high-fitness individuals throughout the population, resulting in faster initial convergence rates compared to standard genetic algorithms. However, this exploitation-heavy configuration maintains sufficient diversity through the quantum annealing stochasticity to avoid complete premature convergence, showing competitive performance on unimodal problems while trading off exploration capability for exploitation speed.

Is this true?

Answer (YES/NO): NO